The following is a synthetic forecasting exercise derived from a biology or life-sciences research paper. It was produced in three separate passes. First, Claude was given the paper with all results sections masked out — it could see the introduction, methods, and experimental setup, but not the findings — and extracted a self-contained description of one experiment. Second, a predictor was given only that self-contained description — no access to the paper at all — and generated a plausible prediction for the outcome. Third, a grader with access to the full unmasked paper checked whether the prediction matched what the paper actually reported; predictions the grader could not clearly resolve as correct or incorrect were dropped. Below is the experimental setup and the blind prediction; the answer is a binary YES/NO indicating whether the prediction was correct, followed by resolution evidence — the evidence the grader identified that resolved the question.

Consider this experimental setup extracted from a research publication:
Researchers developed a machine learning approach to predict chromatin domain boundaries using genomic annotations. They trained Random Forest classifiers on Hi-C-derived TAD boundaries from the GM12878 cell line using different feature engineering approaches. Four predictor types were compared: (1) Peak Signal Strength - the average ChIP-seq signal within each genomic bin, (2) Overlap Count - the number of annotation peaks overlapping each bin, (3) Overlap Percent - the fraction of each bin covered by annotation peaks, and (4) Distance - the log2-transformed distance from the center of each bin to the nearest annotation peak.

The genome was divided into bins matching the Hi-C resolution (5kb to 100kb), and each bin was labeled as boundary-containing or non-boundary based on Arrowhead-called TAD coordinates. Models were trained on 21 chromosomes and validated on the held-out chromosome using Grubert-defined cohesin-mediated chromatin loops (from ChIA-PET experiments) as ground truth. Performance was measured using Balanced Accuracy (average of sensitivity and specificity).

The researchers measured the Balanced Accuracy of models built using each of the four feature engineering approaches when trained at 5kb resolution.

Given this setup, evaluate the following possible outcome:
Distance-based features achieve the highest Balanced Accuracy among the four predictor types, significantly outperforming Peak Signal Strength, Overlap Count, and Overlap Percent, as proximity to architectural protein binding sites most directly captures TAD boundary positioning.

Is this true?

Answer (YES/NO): YES